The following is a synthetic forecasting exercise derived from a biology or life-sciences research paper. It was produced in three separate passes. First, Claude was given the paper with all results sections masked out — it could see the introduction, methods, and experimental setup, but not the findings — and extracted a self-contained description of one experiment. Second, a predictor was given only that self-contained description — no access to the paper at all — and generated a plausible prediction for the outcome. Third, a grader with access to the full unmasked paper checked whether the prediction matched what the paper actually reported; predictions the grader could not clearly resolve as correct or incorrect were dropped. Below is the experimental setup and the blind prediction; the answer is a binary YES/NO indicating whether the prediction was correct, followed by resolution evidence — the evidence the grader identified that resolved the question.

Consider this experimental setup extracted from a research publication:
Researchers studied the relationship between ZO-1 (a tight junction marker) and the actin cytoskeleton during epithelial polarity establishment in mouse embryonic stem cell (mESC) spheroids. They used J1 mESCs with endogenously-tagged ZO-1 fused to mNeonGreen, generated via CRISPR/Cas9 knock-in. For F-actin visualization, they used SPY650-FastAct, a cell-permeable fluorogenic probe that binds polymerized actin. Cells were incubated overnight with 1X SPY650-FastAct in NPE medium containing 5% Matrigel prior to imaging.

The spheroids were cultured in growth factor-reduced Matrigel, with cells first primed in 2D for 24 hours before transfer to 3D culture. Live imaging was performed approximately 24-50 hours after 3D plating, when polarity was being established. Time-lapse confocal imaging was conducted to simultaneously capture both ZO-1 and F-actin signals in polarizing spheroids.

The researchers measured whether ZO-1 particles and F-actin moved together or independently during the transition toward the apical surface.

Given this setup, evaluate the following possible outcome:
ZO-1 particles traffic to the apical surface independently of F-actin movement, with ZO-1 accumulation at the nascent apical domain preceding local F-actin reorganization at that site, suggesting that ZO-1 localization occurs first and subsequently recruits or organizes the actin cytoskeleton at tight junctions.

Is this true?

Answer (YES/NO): NO